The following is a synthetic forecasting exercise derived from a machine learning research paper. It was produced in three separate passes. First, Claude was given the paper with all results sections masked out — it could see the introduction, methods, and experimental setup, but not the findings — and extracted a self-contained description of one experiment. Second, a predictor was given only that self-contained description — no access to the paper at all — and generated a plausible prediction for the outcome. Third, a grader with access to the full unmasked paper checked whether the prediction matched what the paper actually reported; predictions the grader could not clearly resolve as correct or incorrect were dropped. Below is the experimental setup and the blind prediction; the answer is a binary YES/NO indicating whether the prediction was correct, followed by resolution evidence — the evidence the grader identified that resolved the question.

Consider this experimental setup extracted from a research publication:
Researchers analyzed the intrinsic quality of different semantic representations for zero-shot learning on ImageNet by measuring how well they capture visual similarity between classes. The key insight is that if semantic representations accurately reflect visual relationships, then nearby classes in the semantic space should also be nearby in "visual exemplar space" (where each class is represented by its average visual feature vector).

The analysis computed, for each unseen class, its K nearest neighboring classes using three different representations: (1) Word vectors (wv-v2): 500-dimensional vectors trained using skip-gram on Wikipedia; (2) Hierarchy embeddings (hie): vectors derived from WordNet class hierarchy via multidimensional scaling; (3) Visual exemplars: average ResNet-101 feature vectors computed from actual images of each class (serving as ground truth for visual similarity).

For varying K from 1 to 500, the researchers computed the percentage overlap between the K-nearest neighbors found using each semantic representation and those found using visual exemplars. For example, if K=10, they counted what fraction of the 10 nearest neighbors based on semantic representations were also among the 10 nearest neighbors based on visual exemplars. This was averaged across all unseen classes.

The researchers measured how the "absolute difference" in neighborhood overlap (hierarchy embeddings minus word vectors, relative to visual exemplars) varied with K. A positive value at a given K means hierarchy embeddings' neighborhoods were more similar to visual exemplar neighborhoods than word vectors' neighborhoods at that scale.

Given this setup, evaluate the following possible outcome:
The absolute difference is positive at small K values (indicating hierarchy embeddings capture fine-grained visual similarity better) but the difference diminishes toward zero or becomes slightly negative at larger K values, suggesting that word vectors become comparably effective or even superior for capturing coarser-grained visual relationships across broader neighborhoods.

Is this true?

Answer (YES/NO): YES